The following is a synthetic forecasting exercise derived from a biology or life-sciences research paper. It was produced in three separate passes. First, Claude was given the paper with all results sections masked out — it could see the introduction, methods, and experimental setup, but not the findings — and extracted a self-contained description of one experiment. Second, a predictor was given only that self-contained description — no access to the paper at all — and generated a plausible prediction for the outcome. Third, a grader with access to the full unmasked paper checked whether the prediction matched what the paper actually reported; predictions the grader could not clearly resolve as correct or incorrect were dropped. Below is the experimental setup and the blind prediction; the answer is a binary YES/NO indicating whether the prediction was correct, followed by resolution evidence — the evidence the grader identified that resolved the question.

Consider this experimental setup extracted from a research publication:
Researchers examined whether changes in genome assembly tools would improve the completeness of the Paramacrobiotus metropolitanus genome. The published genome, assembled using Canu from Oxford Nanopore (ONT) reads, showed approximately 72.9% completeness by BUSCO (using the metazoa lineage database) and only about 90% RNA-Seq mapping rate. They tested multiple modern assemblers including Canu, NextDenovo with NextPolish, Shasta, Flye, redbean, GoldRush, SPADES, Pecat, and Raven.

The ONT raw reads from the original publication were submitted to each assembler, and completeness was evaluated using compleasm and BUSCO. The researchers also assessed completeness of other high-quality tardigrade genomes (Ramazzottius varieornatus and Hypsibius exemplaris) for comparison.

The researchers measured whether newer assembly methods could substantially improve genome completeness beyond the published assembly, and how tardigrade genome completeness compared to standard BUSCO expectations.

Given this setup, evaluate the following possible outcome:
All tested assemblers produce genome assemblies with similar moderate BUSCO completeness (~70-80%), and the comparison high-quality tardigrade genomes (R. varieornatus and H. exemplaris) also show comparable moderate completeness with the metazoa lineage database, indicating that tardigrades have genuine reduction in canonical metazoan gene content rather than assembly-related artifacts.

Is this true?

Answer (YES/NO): YES